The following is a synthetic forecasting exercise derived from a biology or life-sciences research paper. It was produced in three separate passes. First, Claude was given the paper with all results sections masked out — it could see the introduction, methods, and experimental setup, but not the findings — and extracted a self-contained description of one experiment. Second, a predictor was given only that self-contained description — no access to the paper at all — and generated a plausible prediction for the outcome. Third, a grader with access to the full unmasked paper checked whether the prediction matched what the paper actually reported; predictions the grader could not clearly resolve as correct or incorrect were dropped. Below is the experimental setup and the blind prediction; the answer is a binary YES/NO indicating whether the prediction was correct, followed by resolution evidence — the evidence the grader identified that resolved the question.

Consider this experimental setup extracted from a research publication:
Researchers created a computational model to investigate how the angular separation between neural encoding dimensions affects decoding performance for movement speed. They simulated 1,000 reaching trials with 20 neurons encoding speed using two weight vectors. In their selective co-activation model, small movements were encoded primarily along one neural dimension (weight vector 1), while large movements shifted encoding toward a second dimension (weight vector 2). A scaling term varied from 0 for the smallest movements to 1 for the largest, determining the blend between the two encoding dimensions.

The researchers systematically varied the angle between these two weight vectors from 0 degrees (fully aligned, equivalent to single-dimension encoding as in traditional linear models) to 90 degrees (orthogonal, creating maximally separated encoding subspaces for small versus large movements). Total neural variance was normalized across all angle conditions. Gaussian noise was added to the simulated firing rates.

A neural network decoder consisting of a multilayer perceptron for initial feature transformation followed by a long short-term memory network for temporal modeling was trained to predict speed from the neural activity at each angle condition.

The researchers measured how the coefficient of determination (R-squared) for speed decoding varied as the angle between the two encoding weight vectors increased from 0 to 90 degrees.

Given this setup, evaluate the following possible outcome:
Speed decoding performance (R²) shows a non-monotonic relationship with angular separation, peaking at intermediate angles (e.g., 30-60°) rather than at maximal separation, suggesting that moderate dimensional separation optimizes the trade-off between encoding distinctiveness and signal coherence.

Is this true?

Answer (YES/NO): NO